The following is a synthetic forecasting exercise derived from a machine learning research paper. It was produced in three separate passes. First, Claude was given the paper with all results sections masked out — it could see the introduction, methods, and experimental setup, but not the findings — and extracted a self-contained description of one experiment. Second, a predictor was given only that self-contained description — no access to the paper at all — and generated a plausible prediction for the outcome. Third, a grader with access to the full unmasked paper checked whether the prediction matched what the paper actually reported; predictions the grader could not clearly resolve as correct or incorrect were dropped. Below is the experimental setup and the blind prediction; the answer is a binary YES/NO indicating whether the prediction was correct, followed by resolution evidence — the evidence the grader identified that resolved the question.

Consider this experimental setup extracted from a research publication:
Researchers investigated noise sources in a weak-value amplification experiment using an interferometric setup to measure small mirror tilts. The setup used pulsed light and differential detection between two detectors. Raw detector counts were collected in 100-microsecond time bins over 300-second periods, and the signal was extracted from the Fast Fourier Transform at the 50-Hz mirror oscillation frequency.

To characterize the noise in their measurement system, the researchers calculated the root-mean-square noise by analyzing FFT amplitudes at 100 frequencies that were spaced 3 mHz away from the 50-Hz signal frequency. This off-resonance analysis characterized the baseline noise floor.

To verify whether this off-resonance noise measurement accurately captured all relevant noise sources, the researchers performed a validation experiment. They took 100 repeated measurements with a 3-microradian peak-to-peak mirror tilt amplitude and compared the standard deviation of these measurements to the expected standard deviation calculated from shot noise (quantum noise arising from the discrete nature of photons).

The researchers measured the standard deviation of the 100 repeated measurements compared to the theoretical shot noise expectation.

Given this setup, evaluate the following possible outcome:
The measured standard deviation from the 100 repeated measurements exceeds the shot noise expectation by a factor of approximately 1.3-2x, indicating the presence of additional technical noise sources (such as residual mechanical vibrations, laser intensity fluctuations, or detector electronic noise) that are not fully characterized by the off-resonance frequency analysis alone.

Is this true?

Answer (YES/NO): NO